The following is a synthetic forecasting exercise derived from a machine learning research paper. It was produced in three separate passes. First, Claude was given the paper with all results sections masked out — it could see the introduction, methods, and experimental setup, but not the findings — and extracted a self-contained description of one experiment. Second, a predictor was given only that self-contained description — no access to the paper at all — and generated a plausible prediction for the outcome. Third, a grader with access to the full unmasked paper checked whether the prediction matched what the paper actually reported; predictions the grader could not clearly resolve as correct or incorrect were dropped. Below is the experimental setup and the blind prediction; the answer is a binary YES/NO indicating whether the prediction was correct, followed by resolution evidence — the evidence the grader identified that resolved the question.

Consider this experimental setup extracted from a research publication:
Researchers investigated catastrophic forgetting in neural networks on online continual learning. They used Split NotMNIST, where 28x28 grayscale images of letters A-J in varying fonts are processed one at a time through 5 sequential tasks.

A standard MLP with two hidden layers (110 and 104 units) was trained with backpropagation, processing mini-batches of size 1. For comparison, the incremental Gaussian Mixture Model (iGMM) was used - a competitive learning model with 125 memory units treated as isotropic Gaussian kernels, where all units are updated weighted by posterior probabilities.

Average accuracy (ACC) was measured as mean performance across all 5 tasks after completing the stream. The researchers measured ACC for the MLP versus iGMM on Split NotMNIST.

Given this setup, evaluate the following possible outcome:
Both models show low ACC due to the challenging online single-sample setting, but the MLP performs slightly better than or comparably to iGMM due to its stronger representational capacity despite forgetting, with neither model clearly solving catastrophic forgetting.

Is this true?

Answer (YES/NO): NO